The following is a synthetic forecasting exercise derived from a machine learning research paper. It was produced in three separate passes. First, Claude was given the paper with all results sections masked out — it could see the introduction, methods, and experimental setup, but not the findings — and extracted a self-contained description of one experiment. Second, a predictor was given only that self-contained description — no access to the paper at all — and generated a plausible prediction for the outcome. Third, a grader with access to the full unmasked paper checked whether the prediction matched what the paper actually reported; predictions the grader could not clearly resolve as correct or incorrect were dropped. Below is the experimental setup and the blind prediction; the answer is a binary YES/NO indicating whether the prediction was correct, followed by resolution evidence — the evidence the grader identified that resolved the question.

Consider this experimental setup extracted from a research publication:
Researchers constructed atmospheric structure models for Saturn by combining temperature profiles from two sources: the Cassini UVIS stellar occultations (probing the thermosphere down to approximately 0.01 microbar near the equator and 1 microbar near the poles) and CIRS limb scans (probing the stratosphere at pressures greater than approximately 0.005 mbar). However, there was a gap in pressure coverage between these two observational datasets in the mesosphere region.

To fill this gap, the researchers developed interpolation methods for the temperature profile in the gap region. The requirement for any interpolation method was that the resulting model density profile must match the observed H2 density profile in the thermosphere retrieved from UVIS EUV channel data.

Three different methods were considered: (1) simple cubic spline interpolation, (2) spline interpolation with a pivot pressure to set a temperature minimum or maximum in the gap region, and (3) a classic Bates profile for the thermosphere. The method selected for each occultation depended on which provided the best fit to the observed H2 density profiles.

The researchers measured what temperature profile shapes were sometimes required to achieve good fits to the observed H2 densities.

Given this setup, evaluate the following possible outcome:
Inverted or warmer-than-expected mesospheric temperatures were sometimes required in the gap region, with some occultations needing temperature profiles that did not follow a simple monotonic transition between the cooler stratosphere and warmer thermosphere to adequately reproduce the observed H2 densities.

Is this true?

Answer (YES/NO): YES